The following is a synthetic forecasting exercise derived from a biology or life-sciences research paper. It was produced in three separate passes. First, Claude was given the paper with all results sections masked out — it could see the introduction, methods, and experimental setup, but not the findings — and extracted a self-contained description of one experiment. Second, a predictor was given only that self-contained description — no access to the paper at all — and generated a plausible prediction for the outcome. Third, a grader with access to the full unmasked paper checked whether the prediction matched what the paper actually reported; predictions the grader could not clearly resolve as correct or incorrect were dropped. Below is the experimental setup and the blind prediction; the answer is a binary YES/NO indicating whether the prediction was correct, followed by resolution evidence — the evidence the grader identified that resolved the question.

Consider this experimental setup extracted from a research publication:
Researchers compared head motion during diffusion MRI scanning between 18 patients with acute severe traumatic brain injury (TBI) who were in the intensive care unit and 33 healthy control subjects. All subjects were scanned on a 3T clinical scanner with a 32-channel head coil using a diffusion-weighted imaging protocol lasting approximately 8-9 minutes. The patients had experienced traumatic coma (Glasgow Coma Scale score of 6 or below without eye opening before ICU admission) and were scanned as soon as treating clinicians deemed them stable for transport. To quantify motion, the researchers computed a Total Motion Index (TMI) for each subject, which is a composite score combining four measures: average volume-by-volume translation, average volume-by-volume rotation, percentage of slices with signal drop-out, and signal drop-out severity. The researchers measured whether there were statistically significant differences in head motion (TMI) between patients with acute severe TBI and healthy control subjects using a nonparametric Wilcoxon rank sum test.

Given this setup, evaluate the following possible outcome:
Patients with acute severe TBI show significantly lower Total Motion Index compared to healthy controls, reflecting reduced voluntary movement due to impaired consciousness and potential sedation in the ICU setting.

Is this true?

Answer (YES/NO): NO